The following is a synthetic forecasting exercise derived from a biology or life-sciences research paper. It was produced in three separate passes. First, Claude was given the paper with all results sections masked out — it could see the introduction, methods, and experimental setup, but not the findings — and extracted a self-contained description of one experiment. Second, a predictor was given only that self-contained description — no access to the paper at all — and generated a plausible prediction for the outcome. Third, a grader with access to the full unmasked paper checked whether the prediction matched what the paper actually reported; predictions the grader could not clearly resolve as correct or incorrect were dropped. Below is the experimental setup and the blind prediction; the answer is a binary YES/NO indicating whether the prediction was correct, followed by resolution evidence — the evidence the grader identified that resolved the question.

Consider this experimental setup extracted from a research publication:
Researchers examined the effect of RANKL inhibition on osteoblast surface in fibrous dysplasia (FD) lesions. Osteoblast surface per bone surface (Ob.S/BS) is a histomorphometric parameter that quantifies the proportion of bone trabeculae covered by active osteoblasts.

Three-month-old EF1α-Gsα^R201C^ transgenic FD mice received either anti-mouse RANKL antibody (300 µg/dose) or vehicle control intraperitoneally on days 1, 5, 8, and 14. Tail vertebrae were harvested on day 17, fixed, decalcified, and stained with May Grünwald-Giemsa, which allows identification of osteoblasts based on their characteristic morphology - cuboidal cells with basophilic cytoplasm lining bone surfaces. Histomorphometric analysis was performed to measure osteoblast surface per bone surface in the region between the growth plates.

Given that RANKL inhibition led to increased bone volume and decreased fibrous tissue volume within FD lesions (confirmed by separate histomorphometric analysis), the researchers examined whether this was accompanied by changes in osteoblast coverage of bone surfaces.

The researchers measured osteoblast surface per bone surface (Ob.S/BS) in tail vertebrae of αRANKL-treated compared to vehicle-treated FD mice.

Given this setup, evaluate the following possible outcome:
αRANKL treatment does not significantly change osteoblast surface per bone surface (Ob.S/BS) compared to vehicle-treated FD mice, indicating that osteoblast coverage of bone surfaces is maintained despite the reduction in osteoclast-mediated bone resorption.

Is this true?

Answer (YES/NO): YES